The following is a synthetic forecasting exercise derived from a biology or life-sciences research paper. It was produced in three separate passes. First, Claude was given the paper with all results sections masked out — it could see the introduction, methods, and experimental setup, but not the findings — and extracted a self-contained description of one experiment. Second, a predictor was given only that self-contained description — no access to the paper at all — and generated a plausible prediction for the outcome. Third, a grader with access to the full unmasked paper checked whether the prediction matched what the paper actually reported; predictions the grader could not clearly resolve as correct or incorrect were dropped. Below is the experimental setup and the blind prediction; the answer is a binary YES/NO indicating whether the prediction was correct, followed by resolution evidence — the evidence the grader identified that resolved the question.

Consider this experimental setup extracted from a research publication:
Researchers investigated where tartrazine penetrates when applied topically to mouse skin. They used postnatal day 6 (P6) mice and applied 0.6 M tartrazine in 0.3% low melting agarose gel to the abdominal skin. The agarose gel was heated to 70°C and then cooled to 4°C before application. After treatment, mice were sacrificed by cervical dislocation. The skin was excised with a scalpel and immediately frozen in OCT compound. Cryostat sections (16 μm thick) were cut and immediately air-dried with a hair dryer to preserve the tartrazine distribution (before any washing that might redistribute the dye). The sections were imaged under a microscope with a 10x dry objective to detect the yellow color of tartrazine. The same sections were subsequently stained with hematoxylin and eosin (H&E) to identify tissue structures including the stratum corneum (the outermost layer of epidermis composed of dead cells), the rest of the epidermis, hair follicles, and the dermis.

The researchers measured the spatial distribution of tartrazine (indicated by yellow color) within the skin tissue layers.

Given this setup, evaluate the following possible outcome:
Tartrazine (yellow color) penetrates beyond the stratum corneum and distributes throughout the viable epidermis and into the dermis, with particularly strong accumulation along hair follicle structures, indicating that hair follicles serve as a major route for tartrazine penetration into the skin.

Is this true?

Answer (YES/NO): NO